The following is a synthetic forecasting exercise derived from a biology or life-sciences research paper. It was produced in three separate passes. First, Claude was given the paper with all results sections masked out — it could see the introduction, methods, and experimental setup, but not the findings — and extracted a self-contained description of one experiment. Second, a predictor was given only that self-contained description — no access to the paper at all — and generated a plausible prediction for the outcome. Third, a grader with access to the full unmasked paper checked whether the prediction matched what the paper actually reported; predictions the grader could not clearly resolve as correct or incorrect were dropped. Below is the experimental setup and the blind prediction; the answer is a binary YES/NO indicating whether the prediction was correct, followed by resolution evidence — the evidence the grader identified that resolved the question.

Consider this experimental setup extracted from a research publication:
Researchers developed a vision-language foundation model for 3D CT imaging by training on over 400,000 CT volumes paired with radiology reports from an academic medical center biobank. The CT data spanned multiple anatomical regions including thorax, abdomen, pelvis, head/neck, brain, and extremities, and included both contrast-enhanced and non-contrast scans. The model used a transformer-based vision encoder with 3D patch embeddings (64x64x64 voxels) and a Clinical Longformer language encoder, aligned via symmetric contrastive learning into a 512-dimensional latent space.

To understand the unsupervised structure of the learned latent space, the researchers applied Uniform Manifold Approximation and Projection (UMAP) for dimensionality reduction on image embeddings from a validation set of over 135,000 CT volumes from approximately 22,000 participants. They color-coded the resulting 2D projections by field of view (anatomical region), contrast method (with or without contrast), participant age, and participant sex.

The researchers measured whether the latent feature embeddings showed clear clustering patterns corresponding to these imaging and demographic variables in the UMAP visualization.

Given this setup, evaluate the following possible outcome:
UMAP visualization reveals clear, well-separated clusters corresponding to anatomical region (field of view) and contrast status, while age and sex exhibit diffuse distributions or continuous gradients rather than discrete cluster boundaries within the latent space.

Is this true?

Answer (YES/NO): NO